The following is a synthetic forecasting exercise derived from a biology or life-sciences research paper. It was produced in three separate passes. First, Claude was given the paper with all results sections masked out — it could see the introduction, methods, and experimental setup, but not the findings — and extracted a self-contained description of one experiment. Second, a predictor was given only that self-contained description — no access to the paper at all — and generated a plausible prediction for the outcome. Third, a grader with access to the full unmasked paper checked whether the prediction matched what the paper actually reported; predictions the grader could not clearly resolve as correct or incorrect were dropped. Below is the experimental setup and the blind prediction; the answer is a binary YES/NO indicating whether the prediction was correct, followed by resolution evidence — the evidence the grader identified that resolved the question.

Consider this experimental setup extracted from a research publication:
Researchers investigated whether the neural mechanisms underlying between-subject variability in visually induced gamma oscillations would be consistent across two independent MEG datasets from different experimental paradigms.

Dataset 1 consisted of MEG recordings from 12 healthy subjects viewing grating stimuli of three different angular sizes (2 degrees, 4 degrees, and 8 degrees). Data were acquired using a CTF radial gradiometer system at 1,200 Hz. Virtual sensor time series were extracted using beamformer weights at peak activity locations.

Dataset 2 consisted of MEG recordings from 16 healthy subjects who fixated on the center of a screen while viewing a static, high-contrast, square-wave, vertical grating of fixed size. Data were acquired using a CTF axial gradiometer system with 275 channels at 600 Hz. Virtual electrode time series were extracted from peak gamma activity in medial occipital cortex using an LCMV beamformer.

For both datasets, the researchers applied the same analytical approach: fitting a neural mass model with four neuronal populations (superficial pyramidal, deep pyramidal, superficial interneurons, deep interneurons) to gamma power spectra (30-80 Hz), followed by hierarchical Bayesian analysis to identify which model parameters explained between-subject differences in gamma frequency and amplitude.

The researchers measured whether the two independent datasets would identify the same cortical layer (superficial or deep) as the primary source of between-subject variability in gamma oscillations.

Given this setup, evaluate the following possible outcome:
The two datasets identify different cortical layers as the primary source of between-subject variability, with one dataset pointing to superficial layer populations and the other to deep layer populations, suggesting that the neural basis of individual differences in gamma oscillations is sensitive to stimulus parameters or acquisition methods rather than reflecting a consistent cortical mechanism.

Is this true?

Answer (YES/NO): NO